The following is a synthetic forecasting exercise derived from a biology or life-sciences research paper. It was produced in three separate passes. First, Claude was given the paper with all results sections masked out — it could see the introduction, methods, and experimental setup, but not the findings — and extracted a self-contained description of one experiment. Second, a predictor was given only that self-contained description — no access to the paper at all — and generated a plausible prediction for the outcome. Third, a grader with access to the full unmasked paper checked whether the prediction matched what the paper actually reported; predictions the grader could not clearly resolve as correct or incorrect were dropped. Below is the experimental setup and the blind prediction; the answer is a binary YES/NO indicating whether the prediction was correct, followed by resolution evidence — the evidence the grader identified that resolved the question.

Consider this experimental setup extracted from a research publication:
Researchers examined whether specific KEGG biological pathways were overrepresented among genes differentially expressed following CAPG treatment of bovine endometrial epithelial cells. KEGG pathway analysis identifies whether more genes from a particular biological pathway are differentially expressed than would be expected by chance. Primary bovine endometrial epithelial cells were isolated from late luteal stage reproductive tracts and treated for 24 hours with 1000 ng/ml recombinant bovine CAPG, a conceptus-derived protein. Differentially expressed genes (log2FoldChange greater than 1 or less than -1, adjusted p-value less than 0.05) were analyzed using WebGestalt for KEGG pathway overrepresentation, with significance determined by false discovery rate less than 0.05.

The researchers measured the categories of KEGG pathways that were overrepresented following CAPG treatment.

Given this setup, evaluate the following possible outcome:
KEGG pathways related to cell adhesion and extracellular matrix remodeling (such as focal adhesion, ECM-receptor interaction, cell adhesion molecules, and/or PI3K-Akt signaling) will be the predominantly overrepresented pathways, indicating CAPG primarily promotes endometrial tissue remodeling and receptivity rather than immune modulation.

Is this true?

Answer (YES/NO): NO